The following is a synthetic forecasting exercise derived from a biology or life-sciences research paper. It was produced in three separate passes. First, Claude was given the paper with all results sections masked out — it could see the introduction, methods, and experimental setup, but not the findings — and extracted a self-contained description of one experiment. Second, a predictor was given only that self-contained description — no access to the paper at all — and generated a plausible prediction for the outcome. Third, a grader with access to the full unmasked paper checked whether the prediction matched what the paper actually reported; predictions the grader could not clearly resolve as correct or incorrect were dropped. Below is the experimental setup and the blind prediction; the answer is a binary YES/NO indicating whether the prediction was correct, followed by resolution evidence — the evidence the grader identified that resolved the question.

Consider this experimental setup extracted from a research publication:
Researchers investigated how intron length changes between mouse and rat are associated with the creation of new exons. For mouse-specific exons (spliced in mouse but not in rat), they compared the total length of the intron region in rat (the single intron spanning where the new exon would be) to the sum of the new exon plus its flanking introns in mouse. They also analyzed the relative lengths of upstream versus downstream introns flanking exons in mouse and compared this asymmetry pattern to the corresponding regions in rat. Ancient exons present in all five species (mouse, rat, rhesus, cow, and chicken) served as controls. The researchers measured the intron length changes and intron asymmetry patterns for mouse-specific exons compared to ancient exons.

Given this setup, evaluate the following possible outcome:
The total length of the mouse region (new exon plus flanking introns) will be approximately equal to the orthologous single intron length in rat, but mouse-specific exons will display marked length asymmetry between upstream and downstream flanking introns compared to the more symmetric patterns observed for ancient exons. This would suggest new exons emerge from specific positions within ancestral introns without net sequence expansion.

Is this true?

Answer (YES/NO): NO